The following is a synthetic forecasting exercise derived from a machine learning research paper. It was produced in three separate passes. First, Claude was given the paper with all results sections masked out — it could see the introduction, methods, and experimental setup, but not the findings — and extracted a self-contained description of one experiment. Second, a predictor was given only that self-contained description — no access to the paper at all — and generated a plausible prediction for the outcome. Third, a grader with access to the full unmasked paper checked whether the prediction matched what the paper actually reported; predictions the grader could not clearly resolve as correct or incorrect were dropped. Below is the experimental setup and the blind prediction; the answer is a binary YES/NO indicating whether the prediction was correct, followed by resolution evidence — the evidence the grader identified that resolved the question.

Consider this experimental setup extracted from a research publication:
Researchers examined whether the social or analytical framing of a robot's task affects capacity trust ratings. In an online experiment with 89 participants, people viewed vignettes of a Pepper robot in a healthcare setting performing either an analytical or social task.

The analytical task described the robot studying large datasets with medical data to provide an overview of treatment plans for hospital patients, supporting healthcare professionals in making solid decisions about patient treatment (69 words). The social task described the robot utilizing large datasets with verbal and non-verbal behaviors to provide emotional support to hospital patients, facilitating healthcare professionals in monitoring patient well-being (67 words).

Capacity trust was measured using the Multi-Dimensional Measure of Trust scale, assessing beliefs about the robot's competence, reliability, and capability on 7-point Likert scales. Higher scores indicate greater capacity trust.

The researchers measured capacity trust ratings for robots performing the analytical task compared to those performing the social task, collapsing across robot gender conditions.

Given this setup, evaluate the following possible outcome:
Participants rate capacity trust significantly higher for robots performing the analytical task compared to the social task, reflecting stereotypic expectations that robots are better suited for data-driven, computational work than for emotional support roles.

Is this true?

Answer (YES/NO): YES